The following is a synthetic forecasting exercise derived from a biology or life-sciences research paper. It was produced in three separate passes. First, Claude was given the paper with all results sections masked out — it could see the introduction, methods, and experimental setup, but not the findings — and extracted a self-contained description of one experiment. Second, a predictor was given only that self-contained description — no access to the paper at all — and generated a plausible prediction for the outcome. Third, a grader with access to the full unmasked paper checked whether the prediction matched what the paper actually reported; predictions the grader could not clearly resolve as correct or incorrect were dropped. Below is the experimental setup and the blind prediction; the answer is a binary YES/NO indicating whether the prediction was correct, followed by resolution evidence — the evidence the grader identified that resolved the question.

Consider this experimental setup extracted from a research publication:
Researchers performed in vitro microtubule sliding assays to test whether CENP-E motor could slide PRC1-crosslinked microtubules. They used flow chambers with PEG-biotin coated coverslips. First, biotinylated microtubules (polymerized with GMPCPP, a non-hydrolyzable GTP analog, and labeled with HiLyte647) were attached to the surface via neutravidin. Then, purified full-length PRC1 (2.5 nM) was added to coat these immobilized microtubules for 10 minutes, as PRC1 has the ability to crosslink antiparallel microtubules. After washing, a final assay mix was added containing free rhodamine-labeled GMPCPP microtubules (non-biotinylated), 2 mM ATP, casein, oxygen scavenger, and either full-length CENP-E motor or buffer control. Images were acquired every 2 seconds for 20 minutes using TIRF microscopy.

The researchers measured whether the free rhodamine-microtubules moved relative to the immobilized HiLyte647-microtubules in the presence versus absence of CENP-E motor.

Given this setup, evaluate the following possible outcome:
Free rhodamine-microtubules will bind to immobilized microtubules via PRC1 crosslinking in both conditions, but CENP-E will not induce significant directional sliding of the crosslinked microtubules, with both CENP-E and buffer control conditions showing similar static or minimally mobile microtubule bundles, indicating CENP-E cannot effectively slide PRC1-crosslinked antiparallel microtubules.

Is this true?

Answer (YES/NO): NO